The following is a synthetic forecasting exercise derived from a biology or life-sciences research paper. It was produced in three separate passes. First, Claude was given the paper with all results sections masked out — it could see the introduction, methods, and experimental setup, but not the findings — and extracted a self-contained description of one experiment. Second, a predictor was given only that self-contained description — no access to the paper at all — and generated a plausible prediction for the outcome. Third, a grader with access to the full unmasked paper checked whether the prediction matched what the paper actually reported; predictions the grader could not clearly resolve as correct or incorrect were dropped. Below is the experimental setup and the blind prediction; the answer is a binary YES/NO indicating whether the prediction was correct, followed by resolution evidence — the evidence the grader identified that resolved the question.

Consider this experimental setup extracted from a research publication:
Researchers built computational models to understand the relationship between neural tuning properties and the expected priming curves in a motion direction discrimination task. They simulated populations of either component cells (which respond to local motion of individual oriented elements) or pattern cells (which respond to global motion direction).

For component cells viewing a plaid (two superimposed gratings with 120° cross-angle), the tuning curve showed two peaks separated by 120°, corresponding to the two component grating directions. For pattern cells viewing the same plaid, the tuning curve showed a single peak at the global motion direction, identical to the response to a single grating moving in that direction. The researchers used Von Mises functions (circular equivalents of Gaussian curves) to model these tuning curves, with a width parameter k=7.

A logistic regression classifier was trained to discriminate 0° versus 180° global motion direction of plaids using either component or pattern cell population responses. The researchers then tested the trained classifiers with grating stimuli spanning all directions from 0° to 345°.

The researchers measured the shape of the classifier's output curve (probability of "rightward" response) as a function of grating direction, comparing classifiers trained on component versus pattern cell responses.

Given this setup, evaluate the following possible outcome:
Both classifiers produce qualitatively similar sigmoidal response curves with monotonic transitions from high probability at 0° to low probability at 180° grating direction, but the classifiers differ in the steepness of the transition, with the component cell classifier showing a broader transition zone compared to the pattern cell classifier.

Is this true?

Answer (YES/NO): NO